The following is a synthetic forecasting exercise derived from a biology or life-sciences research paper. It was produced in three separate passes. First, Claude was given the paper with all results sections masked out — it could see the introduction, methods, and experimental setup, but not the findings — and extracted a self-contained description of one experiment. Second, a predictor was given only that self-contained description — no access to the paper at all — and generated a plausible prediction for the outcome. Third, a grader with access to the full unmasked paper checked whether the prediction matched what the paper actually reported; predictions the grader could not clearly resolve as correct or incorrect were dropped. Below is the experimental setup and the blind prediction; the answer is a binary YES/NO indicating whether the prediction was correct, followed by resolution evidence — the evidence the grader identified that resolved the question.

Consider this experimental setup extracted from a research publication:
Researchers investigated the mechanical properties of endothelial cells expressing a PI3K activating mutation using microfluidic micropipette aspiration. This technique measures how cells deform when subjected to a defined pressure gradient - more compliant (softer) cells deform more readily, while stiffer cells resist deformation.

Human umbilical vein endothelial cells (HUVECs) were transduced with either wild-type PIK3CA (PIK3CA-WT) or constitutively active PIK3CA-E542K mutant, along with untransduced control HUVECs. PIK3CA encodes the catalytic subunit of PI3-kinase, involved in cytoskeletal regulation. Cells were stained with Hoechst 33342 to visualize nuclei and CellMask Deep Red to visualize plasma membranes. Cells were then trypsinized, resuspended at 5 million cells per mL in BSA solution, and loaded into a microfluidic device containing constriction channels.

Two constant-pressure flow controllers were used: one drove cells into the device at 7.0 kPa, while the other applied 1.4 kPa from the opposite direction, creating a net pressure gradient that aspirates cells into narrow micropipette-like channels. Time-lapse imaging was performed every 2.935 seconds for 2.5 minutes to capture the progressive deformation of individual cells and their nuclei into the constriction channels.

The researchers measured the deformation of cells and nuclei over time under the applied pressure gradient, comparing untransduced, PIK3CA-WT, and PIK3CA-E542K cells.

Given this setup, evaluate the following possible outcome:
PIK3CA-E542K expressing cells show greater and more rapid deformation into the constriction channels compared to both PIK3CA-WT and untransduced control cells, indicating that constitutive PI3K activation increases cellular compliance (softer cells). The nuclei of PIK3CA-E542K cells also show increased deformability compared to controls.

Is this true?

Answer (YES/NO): NO